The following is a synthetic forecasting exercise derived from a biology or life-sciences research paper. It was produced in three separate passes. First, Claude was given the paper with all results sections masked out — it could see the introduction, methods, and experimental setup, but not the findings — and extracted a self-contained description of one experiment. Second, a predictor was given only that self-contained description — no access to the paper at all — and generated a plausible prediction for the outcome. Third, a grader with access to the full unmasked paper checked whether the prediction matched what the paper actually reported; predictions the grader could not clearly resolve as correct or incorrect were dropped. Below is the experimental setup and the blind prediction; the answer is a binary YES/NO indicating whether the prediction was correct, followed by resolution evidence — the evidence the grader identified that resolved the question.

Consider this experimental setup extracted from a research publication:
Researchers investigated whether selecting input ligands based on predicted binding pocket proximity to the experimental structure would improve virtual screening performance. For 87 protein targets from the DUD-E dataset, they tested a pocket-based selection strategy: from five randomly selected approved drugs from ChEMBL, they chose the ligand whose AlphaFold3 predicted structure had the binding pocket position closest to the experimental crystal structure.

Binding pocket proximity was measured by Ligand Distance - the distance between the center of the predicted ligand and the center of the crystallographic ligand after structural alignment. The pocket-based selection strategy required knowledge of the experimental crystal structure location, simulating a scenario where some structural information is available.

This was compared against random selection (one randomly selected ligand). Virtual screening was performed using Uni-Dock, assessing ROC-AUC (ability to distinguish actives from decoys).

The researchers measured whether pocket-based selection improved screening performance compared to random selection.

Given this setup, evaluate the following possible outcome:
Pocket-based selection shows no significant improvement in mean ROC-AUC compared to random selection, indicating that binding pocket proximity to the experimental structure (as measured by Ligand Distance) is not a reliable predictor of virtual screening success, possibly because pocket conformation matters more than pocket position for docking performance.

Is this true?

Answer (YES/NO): NO